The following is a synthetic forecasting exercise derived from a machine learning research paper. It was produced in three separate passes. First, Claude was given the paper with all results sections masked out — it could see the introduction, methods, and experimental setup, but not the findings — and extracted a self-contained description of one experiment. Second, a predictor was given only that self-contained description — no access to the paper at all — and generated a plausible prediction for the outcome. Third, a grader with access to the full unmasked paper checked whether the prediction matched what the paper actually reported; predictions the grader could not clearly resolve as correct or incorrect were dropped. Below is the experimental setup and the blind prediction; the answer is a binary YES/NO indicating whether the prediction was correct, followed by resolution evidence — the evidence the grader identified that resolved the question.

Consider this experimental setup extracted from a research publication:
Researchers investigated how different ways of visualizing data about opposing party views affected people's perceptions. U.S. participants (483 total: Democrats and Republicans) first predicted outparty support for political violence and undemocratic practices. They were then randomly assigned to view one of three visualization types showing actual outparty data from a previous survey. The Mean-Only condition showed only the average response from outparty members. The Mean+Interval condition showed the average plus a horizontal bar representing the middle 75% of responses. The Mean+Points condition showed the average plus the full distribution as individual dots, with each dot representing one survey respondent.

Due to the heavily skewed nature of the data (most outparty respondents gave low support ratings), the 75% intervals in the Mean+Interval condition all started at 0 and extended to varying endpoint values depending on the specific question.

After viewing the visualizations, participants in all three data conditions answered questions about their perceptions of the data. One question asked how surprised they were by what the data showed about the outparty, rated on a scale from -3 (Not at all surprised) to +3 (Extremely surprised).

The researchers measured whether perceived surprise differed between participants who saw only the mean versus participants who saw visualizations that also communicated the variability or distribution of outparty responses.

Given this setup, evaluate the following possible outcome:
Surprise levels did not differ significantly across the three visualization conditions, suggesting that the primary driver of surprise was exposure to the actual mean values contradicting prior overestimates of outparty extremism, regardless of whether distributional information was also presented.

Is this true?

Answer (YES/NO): YES